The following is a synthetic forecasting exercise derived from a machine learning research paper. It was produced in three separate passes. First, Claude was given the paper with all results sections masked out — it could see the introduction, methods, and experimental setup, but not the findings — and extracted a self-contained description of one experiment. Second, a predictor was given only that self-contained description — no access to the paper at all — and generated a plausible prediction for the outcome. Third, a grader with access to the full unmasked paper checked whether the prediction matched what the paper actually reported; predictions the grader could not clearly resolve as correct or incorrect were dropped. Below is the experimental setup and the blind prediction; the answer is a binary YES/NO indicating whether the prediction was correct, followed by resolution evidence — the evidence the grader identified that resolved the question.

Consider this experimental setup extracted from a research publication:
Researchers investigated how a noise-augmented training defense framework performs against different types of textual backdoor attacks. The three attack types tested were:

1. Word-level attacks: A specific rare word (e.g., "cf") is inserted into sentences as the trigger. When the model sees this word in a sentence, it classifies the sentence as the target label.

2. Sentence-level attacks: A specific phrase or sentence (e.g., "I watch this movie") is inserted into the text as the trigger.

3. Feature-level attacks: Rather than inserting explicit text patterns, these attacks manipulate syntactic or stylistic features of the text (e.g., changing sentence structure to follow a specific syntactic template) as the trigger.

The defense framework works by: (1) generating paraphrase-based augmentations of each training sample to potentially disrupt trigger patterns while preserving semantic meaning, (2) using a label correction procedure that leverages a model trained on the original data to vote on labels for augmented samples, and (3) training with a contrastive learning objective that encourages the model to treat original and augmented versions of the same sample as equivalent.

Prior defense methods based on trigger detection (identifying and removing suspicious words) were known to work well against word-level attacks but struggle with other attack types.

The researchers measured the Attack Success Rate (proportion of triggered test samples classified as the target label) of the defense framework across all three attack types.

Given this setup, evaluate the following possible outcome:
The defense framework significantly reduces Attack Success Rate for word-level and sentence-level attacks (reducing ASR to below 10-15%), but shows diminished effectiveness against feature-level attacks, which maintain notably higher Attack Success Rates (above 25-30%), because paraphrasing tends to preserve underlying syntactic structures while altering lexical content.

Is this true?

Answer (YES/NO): NO